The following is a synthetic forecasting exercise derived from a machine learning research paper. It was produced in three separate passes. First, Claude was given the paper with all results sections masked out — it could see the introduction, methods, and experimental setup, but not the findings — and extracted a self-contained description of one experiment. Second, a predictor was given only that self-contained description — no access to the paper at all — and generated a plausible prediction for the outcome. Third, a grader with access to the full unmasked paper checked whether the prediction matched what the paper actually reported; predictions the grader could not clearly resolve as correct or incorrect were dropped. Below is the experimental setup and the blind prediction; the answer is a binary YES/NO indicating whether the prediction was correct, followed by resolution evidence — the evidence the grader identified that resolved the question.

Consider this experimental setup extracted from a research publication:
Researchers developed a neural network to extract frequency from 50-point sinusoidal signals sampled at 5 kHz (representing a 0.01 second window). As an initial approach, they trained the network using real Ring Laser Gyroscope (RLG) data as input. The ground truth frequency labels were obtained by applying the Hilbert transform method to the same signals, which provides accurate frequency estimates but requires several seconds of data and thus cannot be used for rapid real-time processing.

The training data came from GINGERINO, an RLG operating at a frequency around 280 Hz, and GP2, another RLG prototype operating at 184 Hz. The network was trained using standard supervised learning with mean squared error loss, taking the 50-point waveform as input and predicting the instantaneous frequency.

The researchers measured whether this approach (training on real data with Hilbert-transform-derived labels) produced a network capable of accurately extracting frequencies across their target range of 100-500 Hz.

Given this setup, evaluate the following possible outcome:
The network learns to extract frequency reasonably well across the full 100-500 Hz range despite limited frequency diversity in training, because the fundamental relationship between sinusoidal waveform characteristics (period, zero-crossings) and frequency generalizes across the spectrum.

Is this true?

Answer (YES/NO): NO